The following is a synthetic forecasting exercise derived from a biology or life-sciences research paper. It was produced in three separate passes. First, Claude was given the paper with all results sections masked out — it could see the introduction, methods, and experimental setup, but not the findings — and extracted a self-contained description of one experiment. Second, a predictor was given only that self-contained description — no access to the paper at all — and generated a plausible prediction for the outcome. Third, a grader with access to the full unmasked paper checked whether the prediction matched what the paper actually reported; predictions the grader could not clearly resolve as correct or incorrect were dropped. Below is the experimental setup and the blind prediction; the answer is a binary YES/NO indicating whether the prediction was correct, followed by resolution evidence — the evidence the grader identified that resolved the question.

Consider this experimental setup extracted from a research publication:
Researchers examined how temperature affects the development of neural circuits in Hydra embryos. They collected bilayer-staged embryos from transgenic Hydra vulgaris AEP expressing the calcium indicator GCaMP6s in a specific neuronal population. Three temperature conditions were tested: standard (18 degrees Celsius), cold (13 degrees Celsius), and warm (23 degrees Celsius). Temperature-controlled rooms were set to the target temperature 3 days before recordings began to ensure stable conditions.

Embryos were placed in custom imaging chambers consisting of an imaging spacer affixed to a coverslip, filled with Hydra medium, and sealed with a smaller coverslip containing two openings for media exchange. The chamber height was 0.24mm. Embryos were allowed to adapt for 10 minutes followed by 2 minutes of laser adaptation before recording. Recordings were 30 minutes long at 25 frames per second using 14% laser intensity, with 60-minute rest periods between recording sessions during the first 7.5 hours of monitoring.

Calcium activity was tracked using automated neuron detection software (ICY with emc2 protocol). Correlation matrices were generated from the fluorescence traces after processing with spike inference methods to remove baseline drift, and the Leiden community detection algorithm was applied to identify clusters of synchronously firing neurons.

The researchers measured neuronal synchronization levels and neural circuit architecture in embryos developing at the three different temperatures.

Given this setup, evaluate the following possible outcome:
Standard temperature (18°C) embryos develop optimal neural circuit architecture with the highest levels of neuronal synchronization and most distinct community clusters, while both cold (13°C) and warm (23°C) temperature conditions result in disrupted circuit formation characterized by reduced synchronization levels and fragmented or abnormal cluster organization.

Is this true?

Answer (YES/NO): NO